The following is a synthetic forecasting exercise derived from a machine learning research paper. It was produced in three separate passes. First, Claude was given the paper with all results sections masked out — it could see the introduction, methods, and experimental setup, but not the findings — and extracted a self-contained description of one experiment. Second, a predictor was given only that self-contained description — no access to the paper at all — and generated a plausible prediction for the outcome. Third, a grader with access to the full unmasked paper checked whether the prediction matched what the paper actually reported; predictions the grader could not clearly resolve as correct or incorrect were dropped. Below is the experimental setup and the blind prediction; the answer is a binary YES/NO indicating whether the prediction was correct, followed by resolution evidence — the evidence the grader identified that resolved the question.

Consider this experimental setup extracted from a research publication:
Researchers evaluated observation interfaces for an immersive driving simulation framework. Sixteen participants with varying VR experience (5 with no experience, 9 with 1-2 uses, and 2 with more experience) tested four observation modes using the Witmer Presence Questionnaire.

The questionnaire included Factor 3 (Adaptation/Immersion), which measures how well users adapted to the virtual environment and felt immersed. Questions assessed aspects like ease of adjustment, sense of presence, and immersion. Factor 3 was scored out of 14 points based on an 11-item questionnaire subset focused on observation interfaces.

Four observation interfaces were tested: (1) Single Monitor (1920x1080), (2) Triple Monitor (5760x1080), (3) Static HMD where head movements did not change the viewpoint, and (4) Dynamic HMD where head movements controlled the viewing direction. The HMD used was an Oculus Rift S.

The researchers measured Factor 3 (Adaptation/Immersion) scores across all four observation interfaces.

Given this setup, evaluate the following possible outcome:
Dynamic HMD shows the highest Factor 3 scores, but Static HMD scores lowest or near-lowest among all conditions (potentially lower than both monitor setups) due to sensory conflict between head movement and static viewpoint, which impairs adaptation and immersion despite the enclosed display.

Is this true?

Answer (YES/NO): NO